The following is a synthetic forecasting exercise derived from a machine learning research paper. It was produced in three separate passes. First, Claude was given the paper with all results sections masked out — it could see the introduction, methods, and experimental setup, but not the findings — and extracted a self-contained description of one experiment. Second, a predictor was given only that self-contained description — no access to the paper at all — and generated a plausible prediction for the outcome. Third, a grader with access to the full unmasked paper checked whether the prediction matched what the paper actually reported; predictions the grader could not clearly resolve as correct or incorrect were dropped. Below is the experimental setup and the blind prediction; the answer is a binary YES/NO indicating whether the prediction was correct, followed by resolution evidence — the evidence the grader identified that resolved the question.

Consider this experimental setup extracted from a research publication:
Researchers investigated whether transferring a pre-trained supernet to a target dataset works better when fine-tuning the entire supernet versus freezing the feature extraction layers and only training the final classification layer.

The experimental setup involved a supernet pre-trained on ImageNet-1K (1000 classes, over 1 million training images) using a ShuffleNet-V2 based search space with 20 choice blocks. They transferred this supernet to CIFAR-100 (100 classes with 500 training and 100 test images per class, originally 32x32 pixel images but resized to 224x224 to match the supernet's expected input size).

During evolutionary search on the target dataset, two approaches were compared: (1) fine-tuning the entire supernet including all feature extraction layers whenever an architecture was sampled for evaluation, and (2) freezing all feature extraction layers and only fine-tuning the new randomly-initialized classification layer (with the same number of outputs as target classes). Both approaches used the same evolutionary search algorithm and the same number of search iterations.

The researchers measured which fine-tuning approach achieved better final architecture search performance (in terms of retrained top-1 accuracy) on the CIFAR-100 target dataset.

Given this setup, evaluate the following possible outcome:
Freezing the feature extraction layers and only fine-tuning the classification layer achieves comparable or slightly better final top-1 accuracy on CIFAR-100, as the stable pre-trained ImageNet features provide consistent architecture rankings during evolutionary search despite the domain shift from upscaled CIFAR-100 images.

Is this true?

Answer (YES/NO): NO